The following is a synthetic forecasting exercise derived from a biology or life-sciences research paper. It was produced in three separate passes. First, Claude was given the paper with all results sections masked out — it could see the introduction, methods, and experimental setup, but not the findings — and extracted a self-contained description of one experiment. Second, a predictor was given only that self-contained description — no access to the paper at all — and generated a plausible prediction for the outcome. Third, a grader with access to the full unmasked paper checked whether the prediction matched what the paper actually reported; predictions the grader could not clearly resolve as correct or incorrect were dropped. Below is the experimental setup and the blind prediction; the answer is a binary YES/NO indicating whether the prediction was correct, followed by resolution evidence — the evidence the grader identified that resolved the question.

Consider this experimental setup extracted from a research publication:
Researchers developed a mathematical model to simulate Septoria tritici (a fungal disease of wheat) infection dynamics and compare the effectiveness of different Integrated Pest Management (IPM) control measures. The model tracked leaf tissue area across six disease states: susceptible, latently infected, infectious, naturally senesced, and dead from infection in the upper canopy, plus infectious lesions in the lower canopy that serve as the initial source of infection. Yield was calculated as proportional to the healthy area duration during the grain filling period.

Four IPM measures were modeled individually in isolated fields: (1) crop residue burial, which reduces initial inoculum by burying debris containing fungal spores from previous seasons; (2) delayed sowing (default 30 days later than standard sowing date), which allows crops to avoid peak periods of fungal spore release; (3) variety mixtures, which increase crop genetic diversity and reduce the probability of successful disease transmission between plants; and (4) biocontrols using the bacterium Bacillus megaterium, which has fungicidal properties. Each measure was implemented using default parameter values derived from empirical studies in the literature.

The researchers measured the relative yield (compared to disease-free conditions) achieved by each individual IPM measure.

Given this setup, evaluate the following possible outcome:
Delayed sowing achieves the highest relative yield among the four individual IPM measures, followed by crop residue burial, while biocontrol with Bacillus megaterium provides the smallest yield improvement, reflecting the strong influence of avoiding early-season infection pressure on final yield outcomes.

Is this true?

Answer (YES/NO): NO